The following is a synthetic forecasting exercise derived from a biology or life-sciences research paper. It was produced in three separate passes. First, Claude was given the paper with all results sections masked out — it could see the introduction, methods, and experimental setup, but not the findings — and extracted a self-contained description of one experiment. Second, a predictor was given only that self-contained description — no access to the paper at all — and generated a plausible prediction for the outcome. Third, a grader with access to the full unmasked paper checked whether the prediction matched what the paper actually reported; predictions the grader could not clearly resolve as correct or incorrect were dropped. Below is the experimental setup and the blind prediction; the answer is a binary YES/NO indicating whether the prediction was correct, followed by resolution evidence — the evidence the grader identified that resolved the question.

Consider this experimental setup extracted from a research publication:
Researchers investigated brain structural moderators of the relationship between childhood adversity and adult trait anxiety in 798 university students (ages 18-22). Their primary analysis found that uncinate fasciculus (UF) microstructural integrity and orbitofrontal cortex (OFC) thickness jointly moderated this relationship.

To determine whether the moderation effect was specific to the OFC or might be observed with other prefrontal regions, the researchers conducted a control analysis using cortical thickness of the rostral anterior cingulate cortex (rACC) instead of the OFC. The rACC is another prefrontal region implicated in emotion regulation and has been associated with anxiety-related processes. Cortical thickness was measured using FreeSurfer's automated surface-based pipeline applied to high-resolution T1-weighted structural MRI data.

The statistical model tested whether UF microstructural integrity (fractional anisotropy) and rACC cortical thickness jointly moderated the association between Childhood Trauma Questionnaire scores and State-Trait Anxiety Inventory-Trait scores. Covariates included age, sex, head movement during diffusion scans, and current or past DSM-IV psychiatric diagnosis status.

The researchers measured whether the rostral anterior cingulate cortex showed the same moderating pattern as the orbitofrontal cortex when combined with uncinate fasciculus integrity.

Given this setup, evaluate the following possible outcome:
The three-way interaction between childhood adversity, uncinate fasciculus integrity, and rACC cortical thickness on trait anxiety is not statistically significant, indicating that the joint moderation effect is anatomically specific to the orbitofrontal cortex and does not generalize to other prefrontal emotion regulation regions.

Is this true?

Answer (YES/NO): YES